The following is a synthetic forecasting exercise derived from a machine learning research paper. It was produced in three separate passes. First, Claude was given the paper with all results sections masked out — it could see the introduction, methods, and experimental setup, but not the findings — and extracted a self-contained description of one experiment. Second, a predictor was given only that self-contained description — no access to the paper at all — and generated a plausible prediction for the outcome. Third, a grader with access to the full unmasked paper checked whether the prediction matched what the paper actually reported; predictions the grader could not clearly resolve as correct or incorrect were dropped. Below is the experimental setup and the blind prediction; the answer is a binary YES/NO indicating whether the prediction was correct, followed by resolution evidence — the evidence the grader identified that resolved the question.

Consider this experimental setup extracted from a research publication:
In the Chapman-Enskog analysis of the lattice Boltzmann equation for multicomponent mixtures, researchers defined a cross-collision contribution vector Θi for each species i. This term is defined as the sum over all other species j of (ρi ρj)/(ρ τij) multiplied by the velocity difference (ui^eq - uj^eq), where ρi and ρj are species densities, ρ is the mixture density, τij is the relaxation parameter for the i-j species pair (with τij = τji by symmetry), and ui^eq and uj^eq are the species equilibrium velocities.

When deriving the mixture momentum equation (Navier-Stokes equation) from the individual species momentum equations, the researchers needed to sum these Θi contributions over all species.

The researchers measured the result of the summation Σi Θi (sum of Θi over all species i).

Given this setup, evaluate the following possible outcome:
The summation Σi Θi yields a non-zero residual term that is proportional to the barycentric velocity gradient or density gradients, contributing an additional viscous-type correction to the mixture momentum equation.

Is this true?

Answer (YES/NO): NO